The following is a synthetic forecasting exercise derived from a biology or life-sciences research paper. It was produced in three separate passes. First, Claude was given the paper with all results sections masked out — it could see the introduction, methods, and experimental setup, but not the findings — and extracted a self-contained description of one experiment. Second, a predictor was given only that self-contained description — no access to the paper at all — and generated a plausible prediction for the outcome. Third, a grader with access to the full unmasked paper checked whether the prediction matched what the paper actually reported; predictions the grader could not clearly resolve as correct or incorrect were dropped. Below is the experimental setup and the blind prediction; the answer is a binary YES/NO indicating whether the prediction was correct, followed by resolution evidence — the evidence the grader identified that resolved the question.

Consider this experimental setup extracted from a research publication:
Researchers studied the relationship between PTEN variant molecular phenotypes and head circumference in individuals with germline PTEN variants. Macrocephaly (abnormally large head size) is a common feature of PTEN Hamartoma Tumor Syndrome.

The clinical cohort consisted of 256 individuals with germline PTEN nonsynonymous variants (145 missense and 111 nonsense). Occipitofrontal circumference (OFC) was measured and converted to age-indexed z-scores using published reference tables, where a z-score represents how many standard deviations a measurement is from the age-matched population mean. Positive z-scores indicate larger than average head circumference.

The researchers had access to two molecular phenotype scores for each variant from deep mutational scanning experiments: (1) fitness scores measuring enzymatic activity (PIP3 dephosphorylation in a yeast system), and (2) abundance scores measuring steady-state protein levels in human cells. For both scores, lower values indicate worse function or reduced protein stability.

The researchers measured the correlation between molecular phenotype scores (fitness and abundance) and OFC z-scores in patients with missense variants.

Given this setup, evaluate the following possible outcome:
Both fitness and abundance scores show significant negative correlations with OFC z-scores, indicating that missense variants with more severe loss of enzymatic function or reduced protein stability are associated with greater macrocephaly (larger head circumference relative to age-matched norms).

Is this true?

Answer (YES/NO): YES